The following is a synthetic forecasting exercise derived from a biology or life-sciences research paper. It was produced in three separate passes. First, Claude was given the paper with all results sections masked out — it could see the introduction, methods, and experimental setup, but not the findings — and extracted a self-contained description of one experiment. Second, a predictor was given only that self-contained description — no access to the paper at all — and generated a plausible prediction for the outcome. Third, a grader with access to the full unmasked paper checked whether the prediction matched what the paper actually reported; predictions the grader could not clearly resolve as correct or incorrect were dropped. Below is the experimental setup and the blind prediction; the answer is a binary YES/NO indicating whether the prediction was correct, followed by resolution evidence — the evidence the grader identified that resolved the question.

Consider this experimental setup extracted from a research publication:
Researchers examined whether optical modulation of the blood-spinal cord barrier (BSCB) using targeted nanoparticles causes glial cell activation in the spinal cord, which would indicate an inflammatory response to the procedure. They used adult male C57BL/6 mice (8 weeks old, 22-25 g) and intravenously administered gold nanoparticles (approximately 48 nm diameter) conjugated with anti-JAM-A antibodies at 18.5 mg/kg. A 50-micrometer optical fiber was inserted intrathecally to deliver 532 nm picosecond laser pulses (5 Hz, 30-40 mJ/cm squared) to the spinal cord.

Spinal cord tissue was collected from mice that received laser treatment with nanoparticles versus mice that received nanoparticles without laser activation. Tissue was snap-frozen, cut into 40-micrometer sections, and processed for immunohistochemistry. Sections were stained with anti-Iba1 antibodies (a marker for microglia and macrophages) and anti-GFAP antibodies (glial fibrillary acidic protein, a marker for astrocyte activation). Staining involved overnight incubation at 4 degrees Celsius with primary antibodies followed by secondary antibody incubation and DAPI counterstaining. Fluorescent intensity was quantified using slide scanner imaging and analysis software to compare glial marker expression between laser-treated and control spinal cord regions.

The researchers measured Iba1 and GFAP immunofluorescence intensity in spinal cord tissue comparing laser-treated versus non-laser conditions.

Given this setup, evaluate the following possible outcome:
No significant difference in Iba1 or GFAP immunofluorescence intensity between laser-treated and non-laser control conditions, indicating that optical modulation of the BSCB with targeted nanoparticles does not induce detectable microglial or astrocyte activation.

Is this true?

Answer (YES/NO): YES